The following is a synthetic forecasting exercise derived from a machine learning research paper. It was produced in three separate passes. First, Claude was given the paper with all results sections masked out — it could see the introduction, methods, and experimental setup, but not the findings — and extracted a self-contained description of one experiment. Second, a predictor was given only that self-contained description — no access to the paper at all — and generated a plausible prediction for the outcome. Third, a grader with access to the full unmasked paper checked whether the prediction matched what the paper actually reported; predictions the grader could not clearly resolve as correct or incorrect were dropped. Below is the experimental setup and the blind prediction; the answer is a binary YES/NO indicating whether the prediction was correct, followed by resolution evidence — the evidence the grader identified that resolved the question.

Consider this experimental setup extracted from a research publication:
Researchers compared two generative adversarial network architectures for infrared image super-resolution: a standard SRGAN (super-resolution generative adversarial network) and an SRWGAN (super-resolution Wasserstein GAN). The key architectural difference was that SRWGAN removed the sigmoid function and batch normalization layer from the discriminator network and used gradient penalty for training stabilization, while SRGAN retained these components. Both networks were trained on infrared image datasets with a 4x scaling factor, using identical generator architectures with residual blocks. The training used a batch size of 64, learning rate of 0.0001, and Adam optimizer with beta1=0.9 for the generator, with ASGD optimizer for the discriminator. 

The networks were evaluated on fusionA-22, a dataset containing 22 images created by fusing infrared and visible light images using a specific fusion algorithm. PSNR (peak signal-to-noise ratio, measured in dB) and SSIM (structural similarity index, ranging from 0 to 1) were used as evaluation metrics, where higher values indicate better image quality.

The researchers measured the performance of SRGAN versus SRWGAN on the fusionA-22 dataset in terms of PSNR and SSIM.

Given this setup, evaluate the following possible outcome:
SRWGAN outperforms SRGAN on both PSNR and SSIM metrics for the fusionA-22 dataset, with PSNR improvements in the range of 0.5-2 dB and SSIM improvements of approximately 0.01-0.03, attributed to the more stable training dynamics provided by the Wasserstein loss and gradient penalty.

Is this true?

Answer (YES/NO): NO